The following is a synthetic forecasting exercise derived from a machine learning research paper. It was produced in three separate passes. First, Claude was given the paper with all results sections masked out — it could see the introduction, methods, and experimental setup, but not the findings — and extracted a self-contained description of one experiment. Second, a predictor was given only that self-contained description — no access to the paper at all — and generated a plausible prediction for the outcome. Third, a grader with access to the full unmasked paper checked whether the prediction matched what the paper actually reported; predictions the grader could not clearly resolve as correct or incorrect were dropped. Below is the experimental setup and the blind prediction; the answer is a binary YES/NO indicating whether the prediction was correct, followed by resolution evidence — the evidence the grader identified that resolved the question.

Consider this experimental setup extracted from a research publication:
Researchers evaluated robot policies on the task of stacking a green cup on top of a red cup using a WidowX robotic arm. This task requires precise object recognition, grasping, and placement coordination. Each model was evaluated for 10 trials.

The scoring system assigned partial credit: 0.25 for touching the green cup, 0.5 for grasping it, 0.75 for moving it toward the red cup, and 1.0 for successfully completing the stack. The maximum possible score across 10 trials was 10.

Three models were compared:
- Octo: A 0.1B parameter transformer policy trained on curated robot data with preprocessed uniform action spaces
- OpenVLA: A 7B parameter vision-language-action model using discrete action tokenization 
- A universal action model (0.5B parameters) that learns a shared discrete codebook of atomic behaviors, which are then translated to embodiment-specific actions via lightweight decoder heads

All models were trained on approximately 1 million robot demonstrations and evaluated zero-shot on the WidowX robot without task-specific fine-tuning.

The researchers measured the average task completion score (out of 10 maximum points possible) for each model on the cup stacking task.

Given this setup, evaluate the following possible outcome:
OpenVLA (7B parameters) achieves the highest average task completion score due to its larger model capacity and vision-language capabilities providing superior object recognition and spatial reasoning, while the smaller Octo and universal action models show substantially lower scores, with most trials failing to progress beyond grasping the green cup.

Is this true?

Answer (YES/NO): YES